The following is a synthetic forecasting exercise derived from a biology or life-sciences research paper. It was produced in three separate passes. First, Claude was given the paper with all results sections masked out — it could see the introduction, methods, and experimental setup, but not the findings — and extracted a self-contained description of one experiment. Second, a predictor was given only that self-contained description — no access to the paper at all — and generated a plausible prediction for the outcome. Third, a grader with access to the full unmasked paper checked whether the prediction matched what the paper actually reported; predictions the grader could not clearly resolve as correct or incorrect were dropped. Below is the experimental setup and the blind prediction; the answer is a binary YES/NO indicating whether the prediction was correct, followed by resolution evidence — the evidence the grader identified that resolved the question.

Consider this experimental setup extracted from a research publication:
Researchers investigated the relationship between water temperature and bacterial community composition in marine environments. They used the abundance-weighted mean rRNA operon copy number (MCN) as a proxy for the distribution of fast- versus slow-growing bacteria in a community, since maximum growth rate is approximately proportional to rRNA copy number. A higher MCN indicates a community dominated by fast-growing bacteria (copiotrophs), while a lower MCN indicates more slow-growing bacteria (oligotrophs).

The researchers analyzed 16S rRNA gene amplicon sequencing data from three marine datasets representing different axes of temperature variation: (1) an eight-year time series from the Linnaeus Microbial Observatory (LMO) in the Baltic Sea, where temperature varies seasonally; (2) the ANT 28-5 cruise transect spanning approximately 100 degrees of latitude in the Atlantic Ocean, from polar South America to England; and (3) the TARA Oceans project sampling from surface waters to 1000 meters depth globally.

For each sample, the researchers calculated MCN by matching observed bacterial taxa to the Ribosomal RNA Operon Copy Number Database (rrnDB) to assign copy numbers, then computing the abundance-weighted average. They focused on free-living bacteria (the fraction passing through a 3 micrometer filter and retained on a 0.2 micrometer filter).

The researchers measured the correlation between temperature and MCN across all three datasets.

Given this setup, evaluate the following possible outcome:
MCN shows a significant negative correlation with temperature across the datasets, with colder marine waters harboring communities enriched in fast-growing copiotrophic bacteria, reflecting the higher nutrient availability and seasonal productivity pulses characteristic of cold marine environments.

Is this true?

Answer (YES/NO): NO